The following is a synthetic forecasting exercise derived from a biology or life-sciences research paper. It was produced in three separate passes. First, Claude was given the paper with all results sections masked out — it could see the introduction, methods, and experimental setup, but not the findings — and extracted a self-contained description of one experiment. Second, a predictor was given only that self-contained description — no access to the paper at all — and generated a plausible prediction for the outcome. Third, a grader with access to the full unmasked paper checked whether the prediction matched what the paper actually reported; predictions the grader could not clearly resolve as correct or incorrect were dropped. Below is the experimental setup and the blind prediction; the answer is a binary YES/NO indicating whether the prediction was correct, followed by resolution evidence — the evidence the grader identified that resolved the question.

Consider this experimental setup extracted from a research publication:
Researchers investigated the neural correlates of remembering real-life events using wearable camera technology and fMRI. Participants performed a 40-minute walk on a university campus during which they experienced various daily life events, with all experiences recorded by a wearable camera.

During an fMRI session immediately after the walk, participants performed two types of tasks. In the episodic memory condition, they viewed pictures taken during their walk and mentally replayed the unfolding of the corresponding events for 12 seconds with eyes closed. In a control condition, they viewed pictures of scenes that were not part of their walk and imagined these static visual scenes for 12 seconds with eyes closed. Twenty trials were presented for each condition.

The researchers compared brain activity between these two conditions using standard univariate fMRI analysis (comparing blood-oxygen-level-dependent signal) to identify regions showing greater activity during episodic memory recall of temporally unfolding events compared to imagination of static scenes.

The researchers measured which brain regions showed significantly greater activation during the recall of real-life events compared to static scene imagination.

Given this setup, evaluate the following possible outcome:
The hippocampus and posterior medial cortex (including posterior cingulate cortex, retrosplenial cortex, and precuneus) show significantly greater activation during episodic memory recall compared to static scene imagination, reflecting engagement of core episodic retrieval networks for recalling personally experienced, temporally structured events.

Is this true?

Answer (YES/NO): NO